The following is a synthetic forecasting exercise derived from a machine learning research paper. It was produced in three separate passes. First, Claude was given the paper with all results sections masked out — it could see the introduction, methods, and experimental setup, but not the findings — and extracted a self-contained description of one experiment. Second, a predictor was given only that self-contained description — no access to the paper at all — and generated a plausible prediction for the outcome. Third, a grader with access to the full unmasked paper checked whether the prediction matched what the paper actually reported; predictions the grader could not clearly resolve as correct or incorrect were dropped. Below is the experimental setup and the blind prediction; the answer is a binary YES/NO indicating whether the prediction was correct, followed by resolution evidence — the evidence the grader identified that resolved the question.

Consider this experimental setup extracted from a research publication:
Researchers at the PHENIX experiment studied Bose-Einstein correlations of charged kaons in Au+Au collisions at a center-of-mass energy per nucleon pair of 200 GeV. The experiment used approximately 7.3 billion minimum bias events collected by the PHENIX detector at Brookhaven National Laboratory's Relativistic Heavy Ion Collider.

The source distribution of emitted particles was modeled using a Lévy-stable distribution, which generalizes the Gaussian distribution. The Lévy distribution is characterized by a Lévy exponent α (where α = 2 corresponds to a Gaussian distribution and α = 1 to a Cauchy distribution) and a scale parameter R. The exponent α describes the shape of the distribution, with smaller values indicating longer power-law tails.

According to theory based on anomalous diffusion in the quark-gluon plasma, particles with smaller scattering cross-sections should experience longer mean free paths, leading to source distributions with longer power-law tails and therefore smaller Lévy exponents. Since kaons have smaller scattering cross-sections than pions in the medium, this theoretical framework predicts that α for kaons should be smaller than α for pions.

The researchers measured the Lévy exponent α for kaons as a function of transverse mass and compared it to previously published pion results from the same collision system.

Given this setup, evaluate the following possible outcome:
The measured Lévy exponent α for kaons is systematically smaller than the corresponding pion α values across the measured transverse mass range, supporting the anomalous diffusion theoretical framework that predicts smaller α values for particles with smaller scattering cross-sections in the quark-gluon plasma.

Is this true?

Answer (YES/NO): NO